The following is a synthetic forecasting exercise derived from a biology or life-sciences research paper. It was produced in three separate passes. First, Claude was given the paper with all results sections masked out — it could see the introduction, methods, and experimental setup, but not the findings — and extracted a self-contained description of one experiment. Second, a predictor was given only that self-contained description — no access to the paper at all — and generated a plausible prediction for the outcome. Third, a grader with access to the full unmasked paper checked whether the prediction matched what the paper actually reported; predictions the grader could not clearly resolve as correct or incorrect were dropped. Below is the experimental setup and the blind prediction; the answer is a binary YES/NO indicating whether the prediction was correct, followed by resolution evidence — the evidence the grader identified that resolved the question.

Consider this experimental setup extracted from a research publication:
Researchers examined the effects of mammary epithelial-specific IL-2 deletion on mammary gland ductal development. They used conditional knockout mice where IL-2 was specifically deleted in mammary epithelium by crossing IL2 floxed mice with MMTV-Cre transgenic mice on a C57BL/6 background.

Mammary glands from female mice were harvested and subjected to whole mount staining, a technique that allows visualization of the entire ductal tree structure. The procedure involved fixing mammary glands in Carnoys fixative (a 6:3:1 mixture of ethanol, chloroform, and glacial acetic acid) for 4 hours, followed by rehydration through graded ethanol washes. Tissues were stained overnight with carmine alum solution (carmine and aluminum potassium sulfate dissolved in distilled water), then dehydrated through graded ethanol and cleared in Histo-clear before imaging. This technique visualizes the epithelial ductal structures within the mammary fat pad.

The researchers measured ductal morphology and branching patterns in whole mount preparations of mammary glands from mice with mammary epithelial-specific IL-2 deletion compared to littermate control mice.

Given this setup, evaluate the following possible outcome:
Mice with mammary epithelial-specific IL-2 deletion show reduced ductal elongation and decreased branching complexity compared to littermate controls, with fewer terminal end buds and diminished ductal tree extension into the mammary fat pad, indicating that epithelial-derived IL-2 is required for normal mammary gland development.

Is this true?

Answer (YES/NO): NO